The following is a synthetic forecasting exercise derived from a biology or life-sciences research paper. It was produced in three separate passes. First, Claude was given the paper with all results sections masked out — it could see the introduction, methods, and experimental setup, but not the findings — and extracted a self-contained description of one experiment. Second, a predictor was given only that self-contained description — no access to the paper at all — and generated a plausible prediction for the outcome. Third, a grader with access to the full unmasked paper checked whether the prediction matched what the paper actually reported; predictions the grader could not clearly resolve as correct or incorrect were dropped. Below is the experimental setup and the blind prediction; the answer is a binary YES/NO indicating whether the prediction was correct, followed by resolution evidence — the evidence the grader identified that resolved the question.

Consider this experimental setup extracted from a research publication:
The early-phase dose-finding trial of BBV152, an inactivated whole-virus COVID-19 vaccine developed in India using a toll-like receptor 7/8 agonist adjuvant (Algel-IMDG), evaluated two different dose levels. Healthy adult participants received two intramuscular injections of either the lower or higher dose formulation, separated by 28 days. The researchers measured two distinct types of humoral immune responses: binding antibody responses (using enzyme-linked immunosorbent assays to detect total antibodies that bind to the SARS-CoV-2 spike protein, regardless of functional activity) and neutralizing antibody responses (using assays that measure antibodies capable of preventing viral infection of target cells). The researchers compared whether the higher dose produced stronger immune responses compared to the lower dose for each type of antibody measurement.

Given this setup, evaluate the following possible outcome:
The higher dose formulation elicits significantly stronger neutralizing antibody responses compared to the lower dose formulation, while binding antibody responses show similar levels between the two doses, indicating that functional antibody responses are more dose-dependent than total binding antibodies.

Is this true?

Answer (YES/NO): YES